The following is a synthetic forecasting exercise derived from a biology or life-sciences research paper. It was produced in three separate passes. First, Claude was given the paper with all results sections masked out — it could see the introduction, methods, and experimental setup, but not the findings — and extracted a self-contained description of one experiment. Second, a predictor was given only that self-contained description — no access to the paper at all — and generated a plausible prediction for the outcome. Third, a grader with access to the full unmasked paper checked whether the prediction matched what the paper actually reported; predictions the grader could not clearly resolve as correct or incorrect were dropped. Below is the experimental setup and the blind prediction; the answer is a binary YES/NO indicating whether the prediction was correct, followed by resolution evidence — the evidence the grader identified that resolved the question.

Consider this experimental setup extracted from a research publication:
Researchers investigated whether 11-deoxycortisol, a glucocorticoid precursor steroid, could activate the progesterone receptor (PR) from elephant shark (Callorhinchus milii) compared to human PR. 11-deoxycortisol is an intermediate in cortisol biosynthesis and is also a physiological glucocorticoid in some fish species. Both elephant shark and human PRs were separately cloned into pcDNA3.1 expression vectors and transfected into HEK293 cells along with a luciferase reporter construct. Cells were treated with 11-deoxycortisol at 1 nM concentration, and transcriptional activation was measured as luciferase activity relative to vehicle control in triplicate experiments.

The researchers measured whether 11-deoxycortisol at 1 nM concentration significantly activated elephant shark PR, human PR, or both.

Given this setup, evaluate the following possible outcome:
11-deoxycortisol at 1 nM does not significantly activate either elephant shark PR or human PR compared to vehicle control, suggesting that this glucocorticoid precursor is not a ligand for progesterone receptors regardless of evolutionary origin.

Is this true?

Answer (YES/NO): NO